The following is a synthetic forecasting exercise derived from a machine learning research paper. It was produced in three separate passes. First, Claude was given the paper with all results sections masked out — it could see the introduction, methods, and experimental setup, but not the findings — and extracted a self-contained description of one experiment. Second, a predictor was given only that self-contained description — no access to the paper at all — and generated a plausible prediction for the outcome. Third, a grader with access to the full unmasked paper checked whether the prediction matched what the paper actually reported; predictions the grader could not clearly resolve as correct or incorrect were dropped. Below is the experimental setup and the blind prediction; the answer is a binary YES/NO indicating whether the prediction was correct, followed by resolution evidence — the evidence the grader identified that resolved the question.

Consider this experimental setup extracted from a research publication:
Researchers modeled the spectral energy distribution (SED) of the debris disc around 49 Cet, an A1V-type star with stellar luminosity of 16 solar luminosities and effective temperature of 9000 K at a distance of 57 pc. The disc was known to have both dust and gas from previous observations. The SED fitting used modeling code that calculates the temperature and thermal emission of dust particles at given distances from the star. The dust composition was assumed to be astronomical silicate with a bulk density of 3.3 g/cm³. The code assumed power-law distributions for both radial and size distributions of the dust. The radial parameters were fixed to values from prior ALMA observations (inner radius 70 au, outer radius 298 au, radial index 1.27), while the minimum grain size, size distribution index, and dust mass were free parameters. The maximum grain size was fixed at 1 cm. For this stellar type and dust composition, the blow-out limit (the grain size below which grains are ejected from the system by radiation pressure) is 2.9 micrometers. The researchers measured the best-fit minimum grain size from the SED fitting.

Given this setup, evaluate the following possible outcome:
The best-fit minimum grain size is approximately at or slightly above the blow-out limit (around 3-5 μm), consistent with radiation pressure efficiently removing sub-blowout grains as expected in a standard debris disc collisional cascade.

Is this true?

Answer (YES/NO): YES